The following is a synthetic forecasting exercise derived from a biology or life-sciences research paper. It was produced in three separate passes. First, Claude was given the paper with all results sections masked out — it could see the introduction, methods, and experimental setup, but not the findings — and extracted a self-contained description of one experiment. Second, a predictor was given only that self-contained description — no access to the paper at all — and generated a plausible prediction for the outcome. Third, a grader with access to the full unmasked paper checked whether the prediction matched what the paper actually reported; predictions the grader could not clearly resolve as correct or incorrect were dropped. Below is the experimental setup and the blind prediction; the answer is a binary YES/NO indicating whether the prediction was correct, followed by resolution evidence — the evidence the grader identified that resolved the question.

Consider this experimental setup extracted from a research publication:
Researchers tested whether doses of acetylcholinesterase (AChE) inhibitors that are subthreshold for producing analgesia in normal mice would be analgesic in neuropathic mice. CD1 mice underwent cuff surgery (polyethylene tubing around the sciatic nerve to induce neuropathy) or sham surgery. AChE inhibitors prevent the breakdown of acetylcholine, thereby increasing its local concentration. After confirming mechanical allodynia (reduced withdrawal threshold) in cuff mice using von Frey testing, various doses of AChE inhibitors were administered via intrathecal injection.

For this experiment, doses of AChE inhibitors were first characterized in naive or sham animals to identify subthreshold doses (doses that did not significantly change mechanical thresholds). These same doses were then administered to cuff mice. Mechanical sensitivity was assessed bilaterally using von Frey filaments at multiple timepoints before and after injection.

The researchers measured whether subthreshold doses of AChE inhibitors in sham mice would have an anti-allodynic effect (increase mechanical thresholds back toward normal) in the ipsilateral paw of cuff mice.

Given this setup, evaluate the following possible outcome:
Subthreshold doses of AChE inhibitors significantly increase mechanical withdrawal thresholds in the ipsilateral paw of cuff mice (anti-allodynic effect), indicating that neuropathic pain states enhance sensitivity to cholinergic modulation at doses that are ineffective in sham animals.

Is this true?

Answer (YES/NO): YES